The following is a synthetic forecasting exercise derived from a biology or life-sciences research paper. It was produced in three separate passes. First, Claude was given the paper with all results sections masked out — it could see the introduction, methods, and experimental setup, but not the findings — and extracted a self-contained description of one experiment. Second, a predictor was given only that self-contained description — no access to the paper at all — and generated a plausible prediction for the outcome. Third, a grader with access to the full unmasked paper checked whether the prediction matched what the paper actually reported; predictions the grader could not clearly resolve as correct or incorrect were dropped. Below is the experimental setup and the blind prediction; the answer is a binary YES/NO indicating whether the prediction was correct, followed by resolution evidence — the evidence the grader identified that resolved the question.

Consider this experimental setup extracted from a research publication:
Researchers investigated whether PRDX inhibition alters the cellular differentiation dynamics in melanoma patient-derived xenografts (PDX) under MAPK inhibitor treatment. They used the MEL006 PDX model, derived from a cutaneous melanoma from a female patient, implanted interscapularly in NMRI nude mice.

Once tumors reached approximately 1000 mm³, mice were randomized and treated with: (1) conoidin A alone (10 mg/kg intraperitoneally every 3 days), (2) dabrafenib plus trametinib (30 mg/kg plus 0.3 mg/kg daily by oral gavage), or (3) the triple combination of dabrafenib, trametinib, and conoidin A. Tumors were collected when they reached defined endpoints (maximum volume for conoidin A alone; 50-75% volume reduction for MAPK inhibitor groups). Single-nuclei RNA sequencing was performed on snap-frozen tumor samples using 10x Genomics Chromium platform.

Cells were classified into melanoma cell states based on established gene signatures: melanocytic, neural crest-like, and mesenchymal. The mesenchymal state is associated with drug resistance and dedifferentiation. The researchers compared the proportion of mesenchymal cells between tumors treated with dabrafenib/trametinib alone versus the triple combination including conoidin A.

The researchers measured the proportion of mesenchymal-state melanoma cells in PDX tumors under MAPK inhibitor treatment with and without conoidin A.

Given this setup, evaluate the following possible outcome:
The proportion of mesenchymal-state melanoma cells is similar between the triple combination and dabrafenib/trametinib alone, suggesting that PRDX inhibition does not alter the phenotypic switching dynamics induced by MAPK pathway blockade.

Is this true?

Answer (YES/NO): NO